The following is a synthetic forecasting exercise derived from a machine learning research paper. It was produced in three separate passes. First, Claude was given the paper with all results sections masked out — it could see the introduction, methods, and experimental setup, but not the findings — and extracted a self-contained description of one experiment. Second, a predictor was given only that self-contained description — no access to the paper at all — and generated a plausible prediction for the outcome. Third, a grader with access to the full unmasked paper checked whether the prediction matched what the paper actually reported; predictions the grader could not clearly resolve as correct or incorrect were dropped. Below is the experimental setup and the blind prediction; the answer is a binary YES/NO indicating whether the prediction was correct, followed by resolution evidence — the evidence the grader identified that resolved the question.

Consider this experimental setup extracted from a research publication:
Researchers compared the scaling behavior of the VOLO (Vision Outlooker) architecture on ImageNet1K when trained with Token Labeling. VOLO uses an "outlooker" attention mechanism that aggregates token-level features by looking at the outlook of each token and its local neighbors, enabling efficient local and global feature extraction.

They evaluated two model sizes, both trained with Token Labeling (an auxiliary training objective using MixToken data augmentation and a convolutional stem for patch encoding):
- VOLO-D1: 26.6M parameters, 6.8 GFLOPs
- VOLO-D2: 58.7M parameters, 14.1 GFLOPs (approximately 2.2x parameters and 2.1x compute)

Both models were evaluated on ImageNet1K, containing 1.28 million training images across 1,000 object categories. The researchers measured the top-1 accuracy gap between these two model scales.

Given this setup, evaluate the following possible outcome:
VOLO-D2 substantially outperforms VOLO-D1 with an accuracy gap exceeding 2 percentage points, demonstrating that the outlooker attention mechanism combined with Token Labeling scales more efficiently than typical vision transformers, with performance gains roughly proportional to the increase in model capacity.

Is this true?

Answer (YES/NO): NO